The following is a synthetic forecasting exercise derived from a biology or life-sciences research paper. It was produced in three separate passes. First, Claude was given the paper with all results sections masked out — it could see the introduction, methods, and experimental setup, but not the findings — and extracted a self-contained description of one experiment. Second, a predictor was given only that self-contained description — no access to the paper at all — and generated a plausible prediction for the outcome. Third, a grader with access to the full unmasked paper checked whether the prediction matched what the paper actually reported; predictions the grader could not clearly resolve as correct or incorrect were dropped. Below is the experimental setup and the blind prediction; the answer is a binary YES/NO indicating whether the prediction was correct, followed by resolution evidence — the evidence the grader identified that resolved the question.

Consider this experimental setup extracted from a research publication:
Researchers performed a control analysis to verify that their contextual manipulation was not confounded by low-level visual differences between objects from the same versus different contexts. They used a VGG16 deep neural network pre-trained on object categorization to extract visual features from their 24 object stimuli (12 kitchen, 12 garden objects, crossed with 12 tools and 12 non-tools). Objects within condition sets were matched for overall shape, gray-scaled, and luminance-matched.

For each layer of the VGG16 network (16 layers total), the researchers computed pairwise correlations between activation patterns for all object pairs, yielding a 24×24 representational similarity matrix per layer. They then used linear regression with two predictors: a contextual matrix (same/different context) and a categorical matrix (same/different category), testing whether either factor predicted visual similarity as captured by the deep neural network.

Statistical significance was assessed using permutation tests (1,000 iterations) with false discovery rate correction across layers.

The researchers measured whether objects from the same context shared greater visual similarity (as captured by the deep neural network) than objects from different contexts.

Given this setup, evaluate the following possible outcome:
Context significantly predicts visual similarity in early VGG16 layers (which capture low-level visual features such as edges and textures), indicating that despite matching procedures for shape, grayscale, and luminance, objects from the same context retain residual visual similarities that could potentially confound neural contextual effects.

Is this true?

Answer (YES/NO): NO